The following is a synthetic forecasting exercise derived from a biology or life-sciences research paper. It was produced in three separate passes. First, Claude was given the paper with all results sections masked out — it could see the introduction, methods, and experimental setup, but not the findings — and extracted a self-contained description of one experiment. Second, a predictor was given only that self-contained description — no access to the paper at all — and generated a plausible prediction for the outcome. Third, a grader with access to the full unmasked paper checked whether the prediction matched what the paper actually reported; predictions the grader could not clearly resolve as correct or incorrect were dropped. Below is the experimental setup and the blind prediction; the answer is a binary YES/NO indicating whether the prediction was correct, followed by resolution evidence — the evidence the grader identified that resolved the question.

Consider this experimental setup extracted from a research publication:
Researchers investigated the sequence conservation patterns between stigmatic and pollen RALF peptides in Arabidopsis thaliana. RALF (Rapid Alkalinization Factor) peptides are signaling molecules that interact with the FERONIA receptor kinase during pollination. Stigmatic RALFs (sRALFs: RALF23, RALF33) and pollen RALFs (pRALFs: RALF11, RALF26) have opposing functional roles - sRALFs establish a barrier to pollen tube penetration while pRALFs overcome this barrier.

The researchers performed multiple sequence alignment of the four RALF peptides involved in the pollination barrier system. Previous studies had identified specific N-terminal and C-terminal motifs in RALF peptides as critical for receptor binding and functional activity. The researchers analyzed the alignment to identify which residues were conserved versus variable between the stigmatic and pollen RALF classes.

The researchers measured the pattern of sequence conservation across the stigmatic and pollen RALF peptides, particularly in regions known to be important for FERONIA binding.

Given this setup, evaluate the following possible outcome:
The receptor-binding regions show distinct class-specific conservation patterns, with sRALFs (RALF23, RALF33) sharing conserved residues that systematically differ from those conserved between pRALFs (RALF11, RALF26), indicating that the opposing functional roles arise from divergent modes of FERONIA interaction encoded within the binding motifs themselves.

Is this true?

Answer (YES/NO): YES